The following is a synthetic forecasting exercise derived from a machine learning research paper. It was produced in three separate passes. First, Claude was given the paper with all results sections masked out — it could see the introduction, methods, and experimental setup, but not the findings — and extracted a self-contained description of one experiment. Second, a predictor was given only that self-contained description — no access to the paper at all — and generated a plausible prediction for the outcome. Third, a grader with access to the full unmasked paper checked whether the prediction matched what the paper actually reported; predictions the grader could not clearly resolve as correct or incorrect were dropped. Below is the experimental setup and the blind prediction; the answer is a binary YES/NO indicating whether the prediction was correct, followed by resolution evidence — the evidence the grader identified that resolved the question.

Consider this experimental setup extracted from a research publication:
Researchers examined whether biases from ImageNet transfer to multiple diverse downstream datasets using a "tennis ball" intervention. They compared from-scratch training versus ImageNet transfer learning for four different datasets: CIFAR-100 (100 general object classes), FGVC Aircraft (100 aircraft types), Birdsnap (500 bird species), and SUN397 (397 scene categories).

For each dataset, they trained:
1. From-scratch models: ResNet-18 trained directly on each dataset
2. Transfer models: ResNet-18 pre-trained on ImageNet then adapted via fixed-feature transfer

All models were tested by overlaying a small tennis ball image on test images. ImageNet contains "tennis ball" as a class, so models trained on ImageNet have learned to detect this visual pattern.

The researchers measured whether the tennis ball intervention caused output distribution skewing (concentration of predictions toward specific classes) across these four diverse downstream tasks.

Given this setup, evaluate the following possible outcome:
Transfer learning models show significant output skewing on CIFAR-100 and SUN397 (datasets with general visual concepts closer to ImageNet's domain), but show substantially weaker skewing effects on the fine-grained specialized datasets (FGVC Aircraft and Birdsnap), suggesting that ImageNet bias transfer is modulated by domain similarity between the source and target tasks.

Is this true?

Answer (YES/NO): NO